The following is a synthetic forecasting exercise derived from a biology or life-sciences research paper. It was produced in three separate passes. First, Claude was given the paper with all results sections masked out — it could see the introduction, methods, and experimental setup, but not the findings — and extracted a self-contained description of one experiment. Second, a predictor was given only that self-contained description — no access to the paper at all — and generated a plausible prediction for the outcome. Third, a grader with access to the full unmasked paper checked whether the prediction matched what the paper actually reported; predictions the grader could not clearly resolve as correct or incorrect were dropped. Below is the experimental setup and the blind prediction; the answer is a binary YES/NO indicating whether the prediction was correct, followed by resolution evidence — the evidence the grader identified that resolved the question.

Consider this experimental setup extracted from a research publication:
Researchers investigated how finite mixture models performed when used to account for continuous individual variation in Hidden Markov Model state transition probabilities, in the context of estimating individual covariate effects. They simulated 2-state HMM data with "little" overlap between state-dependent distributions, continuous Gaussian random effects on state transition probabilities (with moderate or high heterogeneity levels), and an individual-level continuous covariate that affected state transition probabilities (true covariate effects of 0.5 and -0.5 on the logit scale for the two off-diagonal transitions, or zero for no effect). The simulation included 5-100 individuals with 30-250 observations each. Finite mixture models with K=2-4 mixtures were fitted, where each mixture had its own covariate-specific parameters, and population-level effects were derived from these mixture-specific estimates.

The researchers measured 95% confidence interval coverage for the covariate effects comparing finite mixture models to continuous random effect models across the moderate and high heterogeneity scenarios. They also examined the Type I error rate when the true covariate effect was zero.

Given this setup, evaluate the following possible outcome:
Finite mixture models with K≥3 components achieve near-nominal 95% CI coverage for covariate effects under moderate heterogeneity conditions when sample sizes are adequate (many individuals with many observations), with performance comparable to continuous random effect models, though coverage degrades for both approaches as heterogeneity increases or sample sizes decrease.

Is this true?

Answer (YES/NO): NO